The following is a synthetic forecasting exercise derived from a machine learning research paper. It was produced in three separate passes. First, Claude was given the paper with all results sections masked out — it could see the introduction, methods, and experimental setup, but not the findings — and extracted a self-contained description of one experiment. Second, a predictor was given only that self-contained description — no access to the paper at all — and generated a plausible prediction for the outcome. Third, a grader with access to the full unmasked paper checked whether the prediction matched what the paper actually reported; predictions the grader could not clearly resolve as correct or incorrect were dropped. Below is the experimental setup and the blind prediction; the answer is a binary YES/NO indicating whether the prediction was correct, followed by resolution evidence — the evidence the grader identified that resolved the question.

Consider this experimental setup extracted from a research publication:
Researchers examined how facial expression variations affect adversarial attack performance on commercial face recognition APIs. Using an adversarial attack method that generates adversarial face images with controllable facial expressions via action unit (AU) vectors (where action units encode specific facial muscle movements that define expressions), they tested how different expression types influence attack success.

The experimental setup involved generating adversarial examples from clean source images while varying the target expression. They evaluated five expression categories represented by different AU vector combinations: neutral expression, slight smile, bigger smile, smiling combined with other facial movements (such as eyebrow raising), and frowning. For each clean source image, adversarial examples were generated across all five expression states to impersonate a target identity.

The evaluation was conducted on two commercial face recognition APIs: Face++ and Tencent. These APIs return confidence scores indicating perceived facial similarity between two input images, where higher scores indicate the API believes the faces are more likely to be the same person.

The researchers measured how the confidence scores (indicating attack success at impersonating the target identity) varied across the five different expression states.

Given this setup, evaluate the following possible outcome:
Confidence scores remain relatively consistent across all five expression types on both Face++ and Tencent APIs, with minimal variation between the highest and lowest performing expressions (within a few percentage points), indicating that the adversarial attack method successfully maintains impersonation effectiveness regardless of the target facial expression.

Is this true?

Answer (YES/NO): YES